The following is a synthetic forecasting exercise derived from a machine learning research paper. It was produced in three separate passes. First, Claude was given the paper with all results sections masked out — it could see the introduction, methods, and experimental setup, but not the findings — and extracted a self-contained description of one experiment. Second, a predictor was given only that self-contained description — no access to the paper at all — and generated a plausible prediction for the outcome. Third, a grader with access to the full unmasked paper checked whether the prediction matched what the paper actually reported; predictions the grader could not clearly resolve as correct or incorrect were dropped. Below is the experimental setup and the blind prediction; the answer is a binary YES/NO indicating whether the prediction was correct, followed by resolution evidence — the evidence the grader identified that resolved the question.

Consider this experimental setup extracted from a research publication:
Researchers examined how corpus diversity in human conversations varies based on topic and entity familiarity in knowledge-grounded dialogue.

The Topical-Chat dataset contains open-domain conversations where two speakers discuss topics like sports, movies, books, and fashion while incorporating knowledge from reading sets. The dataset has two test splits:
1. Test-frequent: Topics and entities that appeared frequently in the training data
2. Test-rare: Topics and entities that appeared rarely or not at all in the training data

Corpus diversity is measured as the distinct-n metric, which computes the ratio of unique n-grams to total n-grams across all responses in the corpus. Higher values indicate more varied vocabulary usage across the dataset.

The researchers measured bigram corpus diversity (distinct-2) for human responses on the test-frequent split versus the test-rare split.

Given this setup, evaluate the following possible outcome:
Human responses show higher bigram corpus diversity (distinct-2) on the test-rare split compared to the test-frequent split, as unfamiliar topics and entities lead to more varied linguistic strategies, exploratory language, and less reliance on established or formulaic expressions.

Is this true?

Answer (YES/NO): YES